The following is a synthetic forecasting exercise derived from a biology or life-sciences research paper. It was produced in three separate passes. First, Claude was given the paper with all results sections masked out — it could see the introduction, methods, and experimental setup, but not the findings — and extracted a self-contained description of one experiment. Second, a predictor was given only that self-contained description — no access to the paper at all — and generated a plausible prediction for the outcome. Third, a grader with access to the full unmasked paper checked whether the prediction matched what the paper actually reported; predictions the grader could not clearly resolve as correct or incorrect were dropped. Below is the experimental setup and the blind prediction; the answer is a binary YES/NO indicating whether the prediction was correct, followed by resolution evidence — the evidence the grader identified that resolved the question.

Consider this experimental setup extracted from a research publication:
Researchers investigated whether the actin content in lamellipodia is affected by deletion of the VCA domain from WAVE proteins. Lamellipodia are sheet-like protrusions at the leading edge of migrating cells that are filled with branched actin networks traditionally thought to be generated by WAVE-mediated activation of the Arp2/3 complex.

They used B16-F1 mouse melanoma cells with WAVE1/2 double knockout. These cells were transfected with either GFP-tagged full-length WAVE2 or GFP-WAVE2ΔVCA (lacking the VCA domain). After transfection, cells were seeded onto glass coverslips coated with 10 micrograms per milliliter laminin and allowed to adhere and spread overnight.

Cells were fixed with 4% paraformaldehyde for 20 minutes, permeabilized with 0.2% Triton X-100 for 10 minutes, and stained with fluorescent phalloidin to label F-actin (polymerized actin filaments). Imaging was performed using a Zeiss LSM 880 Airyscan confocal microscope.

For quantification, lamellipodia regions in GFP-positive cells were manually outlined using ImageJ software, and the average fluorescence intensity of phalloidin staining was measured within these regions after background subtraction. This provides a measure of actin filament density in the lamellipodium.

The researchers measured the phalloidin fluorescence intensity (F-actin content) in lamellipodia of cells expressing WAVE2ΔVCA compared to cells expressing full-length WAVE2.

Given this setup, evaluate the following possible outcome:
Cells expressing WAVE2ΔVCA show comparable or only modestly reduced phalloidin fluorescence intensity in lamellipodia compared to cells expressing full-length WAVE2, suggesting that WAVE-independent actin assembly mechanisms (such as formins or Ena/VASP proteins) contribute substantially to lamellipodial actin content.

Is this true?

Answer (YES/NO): NO